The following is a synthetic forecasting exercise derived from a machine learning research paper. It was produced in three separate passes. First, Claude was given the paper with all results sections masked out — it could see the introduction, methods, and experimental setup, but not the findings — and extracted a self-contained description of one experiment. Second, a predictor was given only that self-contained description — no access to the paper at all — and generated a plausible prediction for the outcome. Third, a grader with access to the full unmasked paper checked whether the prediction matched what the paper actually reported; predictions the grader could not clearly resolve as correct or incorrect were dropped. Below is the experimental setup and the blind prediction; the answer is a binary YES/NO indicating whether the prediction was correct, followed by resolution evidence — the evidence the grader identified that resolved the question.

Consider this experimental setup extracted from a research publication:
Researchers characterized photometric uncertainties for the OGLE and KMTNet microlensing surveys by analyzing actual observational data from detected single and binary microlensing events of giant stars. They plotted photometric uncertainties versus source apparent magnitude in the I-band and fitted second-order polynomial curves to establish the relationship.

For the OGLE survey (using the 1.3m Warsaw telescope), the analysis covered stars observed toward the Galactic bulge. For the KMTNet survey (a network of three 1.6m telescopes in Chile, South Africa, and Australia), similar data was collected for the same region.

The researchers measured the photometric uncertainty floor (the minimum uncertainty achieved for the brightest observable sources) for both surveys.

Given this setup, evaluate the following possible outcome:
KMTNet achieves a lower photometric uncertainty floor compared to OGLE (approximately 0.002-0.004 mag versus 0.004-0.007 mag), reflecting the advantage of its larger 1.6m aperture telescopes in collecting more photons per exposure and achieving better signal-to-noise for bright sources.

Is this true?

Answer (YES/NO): NO